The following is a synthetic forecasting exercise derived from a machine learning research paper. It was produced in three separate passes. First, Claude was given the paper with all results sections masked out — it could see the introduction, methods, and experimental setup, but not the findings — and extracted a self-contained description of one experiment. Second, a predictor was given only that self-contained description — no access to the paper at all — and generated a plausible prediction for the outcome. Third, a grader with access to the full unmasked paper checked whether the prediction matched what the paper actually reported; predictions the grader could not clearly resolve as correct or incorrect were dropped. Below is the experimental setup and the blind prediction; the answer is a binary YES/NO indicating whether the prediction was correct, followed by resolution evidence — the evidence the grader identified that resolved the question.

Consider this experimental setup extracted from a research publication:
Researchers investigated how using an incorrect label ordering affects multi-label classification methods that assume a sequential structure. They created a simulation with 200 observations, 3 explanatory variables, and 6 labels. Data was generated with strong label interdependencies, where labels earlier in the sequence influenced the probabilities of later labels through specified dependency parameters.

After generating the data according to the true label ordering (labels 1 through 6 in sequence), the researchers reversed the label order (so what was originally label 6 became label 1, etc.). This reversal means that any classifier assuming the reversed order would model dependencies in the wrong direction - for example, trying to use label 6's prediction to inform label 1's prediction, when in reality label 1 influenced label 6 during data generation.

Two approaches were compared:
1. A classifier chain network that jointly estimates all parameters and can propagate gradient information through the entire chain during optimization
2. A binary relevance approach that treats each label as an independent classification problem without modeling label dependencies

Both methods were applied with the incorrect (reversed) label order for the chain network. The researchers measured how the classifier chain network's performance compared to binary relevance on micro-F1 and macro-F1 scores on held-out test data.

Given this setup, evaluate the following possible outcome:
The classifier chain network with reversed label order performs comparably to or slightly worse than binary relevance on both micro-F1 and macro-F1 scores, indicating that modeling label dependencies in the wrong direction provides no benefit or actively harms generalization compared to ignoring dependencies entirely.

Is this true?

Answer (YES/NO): NO